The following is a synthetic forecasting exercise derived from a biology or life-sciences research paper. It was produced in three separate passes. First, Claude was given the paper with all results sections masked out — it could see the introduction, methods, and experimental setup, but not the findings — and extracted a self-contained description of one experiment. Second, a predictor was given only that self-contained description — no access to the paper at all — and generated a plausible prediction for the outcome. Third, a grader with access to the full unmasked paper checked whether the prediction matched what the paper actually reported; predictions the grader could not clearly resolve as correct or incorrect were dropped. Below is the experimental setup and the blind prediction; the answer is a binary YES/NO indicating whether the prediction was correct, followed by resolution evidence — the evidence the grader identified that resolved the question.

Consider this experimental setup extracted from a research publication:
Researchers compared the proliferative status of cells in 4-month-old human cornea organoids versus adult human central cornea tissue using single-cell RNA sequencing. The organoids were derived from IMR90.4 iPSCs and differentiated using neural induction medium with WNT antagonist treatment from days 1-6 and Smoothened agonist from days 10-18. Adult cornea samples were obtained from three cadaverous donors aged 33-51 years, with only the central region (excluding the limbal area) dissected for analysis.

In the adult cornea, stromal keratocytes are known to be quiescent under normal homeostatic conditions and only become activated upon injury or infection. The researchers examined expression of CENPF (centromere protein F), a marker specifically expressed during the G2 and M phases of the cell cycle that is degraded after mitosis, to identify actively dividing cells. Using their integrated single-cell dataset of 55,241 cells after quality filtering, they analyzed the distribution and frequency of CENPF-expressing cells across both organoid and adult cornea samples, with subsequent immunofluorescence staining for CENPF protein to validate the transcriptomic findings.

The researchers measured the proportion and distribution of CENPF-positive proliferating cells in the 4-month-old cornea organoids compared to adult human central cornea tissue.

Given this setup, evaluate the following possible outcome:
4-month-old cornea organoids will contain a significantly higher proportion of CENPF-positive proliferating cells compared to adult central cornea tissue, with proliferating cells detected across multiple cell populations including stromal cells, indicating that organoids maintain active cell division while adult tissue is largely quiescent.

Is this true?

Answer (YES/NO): YES